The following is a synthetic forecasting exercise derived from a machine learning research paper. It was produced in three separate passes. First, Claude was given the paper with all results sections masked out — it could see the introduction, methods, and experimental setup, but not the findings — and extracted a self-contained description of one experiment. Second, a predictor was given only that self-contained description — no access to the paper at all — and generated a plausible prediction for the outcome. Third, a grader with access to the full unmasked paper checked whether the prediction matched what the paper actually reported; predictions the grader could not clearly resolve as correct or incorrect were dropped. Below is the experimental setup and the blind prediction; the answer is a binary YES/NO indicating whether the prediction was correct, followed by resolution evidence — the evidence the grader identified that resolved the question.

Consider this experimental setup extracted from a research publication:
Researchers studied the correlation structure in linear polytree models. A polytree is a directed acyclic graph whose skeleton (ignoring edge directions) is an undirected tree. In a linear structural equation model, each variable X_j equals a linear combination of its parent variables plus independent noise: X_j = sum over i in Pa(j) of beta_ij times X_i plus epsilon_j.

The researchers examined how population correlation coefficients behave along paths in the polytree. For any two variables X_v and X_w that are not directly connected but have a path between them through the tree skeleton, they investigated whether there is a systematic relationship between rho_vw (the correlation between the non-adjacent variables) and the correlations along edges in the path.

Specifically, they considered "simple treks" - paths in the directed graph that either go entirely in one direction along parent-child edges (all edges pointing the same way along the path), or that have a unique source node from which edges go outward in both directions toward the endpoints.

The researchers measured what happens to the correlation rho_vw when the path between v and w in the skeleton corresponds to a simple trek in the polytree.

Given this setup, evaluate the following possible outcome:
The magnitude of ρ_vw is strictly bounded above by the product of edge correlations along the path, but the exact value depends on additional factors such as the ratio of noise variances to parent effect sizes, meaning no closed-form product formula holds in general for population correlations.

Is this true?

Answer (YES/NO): NO